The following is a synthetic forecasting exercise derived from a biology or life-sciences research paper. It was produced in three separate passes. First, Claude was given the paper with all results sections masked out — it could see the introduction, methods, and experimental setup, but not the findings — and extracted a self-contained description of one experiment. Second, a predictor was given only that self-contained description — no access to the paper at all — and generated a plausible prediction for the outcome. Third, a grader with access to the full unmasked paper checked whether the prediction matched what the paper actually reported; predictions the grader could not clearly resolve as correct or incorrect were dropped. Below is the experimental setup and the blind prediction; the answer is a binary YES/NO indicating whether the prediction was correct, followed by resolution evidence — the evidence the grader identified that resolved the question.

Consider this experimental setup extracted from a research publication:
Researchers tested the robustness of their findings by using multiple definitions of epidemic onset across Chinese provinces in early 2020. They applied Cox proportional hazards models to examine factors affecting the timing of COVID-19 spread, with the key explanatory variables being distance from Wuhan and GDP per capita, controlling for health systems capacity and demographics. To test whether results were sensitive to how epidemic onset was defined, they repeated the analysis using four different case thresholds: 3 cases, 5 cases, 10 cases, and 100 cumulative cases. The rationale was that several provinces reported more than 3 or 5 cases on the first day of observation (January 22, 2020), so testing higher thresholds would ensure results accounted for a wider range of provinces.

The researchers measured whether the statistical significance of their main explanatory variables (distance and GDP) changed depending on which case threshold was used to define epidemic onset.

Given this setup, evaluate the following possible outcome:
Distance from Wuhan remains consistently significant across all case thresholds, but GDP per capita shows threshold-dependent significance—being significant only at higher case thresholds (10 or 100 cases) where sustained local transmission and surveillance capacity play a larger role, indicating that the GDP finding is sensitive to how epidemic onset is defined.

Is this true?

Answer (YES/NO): NO